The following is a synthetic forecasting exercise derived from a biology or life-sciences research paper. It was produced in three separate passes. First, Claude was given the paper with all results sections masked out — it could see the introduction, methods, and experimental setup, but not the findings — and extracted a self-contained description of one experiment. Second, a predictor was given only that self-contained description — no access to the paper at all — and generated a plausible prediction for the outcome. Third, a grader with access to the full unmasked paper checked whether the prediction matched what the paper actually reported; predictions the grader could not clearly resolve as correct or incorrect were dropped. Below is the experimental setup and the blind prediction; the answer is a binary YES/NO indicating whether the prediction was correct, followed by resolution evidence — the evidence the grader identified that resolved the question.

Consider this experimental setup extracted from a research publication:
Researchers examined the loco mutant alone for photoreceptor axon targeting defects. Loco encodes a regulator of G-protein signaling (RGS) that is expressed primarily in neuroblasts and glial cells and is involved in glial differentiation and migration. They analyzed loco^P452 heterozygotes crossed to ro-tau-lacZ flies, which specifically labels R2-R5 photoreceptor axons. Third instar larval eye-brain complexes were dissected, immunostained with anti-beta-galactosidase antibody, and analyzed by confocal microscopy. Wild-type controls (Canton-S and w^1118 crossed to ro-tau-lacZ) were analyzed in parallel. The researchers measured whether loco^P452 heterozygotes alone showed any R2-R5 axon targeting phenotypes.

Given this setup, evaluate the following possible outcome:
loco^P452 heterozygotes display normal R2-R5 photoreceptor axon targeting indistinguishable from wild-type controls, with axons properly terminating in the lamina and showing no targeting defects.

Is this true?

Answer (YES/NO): YES